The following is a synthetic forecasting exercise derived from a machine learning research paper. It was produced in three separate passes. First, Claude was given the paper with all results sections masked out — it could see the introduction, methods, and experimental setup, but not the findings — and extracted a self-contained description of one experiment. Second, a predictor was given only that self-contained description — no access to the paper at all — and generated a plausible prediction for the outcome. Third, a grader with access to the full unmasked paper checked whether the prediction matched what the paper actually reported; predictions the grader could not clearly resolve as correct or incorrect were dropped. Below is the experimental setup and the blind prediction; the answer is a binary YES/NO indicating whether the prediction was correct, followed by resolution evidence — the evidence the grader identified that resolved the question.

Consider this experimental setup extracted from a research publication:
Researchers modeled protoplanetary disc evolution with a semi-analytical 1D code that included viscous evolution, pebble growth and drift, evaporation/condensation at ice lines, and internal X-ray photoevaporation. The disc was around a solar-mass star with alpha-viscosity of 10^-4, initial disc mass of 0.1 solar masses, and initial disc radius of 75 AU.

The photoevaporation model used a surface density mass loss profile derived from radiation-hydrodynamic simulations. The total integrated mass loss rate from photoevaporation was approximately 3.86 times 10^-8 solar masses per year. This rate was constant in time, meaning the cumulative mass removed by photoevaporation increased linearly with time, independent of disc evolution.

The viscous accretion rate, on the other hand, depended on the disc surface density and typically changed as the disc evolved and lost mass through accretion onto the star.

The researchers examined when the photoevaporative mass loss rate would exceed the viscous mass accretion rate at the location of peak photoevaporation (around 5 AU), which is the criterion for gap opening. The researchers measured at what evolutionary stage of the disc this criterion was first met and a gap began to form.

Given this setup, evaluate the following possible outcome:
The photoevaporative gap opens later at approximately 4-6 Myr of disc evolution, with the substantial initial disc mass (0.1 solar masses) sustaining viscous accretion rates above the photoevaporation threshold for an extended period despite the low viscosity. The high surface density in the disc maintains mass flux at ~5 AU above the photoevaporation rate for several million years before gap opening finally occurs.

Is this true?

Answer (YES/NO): NO